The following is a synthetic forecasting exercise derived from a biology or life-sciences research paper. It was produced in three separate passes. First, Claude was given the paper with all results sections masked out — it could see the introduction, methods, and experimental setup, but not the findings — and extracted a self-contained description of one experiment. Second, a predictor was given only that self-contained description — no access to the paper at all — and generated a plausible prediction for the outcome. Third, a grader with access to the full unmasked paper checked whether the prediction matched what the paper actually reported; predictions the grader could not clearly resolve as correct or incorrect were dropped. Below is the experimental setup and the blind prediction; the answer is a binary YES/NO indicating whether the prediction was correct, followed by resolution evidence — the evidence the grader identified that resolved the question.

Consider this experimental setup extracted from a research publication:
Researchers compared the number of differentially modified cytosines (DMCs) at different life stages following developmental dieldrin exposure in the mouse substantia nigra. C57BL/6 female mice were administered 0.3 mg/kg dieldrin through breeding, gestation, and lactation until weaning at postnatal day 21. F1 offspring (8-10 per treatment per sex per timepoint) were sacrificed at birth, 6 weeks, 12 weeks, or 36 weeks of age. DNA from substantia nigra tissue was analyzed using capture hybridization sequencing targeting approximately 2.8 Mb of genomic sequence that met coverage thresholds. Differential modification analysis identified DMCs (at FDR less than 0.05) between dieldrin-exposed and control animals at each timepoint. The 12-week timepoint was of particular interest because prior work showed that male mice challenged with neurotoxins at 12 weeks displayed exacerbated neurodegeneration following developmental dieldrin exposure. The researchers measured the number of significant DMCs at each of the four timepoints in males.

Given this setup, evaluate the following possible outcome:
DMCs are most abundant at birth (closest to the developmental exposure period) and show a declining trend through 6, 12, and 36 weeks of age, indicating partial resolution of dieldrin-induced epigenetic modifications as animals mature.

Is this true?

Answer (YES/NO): YES